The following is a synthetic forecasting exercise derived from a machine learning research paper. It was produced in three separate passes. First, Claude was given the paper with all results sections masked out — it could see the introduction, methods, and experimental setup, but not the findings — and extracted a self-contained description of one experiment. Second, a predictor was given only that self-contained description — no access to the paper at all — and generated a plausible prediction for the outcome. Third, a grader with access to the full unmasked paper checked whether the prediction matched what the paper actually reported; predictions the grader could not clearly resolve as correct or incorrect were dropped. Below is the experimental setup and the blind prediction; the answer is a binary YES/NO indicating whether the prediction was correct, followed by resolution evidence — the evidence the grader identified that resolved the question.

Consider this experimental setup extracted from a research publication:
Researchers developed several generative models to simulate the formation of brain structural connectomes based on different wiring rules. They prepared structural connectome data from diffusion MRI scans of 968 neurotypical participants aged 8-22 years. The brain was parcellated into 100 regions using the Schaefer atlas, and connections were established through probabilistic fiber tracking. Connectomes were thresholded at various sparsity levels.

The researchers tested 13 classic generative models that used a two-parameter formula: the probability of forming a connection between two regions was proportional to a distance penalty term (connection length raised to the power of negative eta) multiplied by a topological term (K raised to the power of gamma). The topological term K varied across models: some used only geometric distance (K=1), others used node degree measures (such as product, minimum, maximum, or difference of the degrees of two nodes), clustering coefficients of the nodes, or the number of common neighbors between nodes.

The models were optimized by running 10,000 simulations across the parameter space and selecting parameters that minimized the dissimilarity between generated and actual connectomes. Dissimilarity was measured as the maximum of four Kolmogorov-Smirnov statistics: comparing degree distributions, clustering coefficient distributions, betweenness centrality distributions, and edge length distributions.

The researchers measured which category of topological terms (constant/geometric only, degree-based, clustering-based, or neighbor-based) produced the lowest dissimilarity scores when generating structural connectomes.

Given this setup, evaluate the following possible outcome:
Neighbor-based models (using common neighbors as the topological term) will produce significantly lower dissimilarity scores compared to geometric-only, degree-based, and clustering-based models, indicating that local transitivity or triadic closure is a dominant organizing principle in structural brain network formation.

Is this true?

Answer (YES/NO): NO